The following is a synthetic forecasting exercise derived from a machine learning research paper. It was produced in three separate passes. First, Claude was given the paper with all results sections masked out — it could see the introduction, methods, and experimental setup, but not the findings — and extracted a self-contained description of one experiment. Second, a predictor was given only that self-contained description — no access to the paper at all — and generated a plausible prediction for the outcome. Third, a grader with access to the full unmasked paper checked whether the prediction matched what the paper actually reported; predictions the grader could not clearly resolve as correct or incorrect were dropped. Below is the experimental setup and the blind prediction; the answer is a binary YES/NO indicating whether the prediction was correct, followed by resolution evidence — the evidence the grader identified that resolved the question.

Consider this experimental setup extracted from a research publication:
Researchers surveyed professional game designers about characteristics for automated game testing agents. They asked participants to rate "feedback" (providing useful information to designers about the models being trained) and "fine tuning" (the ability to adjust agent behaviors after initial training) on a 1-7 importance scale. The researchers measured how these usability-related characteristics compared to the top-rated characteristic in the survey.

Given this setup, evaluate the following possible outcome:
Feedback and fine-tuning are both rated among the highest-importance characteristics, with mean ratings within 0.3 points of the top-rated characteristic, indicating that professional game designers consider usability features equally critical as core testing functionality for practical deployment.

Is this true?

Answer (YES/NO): NO